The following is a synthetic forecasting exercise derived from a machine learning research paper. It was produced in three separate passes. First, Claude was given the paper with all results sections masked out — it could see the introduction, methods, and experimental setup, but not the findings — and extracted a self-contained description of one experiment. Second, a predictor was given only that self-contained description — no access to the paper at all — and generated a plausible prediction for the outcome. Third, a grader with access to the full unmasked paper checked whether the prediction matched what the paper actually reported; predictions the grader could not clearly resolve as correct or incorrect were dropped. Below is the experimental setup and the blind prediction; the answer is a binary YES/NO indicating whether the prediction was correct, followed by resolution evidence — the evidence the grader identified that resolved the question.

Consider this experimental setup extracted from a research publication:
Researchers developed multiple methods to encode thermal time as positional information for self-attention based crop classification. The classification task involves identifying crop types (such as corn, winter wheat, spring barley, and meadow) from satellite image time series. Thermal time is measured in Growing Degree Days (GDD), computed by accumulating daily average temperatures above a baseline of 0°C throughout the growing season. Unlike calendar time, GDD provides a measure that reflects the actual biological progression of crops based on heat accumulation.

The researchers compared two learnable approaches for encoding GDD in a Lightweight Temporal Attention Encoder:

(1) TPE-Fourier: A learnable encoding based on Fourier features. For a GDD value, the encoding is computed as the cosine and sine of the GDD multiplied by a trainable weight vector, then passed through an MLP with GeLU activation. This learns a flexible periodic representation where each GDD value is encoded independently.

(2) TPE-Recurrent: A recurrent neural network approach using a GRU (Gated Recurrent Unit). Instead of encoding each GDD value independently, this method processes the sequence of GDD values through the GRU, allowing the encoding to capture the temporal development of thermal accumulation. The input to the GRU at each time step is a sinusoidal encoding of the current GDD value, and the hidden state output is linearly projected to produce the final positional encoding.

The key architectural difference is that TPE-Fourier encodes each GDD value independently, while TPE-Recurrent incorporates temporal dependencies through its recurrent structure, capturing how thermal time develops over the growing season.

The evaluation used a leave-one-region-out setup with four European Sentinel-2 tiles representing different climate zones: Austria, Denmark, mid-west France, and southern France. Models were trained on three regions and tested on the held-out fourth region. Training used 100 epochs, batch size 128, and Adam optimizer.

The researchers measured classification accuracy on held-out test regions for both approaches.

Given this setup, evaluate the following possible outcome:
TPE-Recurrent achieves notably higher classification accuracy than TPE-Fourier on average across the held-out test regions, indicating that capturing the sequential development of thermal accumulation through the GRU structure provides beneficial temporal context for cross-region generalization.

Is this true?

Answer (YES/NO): YES